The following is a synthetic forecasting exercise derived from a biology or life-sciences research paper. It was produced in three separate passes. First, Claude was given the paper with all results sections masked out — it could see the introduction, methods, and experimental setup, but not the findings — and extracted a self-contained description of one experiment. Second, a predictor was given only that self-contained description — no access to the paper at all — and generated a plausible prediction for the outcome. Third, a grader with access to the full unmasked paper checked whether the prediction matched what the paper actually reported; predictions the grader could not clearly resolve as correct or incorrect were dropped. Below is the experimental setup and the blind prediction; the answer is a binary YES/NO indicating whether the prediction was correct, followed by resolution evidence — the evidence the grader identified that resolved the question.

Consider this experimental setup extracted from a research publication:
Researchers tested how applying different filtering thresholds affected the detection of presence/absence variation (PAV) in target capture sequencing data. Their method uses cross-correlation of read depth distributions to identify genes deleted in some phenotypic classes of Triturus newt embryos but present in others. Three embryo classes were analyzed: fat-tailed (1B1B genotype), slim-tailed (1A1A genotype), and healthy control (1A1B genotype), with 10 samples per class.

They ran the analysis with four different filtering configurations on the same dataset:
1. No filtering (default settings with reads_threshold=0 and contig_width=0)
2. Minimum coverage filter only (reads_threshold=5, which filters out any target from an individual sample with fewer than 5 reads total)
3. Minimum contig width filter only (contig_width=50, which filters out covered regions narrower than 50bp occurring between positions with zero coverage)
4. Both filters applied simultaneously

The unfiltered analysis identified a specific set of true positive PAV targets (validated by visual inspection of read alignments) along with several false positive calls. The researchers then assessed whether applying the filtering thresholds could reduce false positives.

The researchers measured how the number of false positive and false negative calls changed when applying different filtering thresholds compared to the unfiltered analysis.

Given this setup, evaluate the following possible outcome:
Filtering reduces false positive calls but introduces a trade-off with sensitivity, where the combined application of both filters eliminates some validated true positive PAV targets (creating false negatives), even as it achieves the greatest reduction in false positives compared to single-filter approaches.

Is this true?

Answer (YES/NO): NO